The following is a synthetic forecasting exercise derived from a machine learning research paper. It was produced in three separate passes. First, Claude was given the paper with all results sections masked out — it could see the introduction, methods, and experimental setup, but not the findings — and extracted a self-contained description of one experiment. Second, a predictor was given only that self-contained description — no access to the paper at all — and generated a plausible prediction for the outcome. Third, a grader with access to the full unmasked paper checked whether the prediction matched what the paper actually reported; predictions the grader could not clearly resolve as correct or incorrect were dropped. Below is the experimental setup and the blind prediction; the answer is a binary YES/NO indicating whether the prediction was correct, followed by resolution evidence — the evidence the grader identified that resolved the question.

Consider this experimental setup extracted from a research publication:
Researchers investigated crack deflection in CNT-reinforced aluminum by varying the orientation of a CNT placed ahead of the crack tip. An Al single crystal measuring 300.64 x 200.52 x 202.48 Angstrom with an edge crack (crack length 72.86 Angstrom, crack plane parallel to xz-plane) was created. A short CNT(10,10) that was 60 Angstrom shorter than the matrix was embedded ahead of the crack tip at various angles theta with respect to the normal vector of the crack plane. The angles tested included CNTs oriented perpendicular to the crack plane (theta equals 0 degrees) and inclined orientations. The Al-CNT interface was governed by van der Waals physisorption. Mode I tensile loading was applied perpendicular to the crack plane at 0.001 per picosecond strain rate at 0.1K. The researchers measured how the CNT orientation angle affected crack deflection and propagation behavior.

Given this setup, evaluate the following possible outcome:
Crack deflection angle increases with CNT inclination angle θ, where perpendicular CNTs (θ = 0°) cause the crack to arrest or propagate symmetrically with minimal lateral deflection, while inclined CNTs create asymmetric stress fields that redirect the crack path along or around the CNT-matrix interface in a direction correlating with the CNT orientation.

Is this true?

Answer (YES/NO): NO